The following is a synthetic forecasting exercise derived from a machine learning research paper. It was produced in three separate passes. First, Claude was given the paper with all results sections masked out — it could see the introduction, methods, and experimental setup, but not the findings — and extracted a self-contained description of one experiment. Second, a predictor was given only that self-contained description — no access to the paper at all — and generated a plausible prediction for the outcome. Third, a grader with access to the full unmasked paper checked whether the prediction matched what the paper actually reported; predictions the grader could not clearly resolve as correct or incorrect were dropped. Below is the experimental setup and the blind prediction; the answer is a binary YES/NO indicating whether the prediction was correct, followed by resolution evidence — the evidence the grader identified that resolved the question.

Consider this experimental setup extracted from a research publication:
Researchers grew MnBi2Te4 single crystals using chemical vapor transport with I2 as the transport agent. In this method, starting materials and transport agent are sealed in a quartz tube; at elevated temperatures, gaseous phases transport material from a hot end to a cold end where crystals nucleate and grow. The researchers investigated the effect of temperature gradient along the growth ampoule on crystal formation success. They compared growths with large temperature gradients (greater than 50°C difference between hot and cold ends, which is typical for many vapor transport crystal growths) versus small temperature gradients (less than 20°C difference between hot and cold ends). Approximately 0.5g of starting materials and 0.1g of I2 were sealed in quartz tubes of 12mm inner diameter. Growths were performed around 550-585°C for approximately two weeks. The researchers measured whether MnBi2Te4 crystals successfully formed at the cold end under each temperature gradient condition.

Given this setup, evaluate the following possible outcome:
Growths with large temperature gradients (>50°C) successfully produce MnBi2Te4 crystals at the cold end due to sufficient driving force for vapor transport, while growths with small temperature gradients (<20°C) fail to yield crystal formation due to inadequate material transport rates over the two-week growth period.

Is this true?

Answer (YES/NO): NO